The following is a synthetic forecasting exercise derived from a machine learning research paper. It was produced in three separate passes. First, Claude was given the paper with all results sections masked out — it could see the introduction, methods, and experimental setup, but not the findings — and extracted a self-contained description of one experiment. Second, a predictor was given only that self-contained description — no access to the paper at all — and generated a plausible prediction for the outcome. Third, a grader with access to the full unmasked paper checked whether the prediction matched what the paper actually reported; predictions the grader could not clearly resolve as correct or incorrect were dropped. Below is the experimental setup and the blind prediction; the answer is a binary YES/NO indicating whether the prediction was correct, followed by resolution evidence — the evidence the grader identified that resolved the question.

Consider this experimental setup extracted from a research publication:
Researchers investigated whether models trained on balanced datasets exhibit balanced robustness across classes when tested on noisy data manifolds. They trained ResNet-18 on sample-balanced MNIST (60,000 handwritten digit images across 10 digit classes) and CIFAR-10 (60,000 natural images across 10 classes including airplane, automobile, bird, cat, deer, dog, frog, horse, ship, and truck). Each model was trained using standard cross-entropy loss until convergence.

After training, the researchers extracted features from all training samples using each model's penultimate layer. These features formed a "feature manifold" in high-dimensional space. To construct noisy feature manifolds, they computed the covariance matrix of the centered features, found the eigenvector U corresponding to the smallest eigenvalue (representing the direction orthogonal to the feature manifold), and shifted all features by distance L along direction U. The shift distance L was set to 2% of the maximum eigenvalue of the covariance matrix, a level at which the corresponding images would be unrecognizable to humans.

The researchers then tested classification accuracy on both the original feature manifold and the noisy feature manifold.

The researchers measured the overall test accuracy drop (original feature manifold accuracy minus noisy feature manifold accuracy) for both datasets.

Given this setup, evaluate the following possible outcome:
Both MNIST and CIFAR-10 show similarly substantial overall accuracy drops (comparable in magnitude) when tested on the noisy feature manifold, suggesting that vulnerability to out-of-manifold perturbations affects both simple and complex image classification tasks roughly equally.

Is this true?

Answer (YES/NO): NO